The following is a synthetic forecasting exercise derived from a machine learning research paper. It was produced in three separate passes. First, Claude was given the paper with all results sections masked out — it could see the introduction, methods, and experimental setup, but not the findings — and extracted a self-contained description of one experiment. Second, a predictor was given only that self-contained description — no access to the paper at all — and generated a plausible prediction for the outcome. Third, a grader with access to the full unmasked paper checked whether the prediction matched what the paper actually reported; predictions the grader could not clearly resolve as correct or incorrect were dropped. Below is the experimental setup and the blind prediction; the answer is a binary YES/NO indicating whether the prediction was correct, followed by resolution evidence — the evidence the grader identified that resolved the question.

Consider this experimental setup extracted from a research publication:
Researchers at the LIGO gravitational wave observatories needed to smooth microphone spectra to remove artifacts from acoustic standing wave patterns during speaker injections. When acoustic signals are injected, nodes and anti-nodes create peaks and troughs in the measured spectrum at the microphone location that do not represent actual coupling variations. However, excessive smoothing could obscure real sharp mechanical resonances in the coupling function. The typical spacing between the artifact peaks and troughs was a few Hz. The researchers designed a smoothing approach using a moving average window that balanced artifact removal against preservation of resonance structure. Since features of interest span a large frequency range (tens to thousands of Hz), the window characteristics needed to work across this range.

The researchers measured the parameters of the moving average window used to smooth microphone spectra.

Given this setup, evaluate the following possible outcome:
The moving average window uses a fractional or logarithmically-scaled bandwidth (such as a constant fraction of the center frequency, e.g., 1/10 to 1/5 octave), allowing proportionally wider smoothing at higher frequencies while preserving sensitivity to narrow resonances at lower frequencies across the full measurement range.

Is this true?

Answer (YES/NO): YES